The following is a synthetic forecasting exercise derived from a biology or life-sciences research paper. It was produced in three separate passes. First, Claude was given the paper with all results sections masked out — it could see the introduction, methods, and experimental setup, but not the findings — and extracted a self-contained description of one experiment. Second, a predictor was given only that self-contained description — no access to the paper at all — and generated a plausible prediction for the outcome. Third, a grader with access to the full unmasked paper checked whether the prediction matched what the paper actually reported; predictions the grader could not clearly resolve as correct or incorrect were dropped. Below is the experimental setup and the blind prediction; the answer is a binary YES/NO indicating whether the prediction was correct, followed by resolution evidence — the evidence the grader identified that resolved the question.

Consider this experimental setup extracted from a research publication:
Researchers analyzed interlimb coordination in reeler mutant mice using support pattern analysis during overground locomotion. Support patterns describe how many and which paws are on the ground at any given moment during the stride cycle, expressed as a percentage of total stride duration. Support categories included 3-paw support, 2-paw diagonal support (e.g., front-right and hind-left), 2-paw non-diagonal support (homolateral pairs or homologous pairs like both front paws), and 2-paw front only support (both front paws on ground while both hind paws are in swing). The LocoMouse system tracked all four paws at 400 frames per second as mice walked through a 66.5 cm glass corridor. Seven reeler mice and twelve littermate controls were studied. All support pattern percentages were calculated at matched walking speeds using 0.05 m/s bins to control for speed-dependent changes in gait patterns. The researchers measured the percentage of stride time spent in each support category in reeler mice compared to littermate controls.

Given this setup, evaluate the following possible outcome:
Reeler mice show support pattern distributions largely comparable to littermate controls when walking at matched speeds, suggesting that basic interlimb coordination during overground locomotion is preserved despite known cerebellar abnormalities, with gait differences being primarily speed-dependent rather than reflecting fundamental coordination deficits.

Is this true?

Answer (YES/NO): NO